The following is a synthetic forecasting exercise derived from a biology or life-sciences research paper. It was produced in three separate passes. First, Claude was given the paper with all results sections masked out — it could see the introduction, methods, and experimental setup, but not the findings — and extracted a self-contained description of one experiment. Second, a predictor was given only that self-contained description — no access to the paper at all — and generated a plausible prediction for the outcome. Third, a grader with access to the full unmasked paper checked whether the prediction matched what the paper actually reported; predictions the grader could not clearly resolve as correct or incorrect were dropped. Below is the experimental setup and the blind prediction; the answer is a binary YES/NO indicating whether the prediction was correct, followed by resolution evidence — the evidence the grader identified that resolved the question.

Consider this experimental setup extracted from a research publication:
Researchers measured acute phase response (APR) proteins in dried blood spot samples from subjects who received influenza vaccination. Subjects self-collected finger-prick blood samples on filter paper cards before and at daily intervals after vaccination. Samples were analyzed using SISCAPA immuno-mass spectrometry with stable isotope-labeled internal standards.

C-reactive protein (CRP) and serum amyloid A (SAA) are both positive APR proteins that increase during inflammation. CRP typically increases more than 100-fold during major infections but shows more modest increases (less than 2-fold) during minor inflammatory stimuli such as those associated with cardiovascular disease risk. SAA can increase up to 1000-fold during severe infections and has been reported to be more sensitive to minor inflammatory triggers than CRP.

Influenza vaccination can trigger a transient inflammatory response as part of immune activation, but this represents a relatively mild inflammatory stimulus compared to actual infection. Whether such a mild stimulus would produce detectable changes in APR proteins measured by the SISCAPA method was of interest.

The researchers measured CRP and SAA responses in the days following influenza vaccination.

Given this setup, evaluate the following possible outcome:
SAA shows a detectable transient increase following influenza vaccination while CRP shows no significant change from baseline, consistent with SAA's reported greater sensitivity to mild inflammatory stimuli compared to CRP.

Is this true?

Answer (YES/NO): NO